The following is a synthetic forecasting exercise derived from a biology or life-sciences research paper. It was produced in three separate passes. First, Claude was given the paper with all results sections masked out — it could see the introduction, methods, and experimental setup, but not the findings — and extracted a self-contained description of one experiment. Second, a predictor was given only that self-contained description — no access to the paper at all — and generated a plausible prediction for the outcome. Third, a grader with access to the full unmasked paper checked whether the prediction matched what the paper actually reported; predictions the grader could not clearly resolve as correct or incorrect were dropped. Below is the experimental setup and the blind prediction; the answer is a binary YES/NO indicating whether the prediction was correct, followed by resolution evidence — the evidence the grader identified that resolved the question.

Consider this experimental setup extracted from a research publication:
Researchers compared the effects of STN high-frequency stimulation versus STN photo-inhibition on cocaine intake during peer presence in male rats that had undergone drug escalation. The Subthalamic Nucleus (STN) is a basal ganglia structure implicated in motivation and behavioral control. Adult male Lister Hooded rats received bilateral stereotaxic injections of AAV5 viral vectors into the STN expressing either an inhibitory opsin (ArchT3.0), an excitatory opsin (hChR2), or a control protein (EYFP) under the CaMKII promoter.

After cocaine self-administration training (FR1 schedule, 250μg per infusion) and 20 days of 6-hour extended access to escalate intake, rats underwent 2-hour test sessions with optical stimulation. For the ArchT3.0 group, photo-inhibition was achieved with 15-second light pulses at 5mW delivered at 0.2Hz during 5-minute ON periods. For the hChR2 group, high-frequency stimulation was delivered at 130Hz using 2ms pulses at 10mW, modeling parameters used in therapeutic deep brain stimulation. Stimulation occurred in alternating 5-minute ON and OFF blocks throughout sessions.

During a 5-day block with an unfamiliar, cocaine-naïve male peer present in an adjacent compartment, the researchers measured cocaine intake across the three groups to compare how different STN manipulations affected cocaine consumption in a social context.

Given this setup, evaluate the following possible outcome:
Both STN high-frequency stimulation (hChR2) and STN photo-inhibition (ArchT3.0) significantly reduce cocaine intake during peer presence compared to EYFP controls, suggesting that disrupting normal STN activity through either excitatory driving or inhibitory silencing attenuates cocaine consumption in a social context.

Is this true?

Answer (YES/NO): NO